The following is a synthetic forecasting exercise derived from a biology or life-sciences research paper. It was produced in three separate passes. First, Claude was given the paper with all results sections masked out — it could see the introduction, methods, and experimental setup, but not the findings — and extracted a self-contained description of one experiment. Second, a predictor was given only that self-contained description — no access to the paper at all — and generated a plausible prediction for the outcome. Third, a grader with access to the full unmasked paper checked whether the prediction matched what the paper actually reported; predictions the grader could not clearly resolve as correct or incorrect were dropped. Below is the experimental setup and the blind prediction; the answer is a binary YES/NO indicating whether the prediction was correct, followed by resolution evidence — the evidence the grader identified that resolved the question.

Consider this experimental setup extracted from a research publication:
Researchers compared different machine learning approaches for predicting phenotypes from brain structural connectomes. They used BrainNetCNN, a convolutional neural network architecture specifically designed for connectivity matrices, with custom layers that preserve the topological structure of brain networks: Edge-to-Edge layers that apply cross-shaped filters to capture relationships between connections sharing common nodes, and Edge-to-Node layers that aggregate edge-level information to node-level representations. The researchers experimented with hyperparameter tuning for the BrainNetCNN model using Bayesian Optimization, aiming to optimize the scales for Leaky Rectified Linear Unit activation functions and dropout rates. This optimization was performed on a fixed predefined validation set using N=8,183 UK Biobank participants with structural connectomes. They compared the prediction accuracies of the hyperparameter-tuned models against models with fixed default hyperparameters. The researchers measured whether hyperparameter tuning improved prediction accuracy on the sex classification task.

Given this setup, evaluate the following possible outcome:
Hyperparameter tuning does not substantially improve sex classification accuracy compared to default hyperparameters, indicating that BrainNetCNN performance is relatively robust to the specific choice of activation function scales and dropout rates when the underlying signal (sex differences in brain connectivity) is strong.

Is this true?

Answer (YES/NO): YES